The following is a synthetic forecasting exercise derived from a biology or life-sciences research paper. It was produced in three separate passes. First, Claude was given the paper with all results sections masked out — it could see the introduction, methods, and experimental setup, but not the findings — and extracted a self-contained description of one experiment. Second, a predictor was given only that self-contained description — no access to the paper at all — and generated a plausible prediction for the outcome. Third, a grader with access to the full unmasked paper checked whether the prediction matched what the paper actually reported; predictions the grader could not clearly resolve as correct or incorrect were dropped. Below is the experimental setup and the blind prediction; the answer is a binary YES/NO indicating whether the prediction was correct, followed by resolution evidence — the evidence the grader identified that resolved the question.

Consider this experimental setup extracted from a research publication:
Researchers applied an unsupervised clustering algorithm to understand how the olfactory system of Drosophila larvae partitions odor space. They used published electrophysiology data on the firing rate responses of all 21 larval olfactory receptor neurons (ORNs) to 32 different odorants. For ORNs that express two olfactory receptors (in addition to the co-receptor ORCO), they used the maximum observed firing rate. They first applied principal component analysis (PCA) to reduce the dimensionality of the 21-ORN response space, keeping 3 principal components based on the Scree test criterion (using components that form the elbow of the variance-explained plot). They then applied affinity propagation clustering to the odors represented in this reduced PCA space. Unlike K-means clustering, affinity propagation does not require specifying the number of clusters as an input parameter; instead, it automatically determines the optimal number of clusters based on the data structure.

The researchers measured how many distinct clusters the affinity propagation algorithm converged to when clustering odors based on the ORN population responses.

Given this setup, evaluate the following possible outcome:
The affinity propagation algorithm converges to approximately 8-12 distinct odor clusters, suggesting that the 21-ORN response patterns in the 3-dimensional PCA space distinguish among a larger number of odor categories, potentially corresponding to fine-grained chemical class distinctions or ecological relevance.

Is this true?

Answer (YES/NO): NO